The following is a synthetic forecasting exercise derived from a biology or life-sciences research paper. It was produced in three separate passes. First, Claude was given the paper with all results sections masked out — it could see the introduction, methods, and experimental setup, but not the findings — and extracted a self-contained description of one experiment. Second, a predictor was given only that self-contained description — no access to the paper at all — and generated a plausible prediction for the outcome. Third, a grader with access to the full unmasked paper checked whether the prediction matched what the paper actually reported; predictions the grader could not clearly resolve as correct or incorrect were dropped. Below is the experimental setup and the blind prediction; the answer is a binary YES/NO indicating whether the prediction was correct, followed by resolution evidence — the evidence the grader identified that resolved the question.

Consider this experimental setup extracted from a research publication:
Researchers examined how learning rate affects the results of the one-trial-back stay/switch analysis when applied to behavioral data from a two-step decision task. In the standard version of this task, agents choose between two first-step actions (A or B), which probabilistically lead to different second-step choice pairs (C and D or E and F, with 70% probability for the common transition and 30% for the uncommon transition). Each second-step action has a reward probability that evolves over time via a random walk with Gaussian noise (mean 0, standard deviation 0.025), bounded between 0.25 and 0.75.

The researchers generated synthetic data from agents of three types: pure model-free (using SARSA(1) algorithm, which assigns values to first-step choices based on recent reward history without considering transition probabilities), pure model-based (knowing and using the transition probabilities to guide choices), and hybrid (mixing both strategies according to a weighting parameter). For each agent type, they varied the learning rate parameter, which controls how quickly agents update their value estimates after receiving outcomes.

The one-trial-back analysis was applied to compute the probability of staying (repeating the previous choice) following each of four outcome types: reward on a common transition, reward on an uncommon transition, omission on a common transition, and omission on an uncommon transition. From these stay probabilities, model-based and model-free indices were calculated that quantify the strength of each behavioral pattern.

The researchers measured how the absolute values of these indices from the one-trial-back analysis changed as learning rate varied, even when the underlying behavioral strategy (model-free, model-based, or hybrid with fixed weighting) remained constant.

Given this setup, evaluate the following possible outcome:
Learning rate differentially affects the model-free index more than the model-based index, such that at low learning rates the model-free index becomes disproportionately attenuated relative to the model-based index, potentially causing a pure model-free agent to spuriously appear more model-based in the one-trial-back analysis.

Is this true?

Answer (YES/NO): NO